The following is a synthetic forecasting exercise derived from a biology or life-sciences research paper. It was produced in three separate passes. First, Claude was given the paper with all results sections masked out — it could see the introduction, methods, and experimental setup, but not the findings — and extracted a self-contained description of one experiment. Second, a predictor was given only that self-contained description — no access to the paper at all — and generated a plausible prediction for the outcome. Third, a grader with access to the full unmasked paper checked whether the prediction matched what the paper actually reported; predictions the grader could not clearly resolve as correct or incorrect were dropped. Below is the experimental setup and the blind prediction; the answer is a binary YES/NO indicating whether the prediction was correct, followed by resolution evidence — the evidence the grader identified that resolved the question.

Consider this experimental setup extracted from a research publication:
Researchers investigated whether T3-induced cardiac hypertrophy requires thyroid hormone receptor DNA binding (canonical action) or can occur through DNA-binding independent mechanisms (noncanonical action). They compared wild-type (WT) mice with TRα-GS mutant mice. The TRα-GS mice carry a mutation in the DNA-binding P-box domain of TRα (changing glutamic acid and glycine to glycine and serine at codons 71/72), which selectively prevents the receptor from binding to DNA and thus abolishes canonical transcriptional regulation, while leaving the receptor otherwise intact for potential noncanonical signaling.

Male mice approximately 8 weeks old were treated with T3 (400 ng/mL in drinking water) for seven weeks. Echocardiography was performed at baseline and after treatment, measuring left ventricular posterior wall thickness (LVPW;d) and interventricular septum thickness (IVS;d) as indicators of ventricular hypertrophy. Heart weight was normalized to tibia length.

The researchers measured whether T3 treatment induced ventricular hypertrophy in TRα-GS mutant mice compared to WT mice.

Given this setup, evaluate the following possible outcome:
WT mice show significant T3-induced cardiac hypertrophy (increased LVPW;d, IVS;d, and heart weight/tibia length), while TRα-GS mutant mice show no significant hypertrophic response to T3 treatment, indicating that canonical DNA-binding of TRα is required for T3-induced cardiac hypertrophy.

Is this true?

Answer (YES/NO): NO